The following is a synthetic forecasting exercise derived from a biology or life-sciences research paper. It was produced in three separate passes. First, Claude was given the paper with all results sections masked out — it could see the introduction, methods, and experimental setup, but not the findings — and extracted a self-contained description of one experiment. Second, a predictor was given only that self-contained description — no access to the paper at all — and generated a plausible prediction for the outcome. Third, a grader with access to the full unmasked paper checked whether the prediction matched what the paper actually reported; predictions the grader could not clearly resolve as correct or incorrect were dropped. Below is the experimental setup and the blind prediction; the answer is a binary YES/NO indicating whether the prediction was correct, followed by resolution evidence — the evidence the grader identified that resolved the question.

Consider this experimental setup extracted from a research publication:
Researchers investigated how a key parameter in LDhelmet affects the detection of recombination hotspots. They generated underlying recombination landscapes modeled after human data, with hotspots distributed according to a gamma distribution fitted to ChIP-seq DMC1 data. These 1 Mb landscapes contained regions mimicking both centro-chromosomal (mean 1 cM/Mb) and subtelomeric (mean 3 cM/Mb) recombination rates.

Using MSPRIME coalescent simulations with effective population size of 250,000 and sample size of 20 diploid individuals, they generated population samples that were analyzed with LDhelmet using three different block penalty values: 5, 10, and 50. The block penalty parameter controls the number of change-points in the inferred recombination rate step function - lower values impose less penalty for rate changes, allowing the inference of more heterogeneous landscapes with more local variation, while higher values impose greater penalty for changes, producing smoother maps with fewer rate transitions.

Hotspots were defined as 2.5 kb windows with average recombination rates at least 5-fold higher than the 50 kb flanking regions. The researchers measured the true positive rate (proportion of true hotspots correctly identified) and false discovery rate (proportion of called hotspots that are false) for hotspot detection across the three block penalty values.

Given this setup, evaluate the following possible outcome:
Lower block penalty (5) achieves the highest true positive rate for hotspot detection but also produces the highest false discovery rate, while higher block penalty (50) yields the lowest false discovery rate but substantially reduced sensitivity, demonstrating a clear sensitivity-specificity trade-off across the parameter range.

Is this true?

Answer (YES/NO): NO